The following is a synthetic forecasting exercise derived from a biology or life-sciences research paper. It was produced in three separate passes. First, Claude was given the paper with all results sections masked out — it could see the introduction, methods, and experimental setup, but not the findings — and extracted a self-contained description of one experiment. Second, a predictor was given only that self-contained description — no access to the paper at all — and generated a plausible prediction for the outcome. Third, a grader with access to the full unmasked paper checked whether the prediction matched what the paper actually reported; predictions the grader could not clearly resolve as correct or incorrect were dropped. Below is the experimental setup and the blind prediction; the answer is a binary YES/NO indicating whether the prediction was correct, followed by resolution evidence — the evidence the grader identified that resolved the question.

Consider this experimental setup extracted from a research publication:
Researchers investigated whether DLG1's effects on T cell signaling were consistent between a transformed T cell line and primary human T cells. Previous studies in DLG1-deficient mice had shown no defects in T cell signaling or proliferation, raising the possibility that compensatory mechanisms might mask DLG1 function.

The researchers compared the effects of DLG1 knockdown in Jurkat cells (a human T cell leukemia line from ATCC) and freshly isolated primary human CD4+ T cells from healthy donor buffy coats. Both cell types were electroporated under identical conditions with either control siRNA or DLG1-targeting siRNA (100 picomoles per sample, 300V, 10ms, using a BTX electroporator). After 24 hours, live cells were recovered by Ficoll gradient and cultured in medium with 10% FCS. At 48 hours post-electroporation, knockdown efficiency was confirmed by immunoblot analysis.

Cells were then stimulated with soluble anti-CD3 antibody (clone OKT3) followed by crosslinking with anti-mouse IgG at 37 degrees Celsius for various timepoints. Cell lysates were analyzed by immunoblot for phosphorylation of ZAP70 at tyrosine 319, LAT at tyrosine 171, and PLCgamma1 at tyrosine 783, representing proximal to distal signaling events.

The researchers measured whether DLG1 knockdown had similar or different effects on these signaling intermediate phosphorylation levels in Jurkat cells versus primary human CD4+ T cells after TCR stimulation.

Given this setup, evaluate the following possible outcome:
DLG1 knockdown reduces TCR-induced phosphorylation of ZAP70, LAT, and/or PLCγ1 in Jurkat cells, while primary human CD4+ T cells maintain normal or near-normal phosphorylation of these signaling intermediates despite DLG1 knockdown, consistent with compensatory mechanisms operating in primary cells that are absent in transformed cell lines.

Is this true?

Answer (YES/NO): NO